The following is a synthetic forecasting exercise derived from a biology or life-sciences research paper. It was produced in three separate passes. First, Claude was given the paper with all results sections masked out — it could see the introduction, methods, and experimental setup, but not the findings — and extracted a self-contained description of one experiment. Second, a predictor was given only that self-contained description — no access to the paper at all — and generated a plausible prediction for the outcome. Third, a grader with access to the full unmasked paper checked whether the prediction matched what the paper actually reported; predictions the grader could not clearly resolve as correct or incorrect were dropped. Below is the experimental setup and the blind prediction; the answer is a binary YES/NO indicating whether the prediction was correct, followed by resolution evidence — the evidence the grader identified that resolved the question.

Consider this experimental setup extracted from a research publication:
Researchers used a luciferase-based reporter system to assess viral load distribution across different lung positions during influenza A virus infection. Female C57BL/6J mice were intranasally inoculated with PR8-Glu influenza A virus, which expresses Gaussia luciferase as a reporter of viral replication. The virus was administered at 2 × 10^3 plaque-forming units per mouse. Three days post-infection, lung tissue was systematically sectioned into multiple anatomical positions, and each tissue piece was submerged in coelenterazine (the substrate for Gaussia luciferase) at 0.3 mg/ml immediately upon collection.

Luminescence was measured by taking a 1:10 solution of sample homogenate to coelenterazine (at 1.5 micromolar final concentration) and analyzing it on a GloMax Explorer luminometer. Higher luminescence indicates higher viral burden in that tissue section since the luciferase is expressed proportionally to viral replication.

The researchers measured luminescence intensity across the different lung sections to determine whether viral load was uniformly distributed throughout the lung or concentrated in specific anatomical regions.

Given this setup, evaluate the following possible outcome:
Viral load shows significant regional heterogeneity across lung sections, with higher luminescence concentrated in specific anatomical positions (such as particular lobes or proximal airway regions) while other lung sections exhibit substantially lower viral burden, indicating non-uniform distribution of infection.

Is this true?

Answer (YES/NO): YES